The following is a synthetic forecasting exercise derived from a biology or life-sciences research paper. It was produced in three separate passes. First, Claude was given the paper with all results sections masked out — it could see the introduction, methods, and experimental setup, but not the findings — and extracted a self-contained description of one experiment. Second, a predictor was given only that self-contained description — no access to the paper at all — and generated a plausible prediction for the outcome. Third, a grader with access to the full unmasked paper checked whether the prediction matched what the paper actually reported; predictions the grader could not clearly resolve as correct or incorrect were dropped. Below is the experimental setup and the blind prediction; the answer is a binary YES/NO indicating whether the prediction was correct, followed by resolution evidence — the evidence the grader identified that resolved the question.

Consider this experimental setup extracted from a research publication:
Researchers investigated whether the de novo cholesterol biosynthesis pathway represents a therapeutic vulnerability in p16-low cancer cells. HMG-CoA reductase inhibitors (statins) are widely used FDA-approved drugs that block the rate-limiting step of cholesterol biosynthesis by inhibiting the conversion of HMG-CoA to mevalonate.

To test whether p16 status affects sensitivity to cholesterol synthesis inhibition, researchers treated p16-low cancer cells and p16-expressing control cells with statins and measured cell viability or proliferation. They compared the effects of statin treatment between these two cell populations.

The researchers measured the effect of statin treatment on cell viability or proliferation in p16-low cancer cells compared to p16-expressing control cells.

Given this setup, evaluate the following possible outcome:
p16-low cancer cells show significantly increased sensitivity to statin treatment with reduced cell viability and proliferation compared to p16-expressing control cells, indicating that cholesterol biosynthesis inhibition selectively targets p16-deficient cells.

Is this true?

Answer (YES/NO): YES